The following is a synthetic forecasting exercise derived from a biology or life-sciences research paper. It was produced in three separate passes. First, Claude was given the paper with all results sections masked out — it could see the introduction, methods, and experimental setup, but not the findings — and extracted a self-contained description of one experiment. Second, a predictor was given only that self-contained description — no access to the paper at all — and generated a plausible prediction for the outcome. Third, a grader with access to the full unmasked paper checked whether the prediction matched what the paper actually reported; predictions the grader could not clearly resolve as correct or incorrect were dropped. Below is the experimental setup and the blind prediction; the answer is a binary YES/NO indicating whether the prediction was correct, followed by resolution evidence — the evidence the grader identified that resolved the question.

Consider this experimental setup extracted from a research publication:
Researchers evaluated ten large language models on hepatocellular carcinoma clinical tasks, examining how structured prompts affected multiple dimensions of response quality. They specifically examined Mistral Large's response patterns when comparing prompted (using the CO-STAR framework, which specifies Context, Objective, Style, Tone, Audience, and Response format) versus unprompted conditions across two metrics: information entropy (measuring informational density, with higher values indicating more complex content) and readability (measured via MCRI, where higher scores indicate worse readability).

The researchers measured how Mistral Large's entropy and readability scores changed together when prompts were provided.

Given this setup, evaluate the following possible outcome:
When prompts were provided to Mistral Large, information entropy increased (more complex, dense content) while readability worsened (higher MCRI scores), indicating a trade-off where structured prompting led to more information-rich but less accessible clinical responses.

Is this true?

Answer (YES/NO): NO